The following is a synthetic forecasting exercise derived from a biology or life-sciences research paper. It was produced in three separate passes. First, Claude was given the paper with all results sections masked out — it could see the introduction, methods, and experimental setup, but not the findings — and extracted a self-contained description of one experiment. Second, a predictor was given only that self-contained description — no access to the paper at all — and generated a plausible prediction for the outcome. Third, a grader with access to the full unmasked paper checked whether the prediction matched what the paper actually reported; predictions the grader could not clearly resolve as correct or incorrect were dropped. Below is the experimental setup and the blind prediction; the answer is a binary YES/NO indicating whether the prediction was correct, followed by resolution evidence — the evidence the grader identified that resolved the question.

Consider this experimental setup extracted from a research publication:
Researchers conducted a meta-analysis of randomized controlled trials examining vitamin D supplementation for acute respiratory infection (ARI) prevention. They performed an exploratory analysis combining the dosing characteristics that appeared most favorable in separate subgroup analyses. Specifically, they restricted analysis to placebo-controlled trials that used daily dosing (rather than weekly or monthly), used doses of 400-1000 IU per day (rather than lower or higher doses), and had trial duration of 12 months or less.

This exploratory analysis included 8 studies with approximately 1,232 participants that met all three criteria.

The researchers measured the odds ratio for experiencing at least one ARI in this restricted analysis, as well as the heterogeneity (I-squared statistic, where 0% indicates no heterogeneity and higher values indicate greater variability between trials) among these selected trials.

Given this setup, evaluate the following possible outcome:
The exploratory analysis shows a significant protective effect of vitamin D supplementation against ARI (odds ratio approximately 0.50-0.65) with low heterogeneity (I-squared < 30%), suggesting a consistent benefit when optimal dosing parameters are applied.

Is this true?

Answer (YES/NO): YES